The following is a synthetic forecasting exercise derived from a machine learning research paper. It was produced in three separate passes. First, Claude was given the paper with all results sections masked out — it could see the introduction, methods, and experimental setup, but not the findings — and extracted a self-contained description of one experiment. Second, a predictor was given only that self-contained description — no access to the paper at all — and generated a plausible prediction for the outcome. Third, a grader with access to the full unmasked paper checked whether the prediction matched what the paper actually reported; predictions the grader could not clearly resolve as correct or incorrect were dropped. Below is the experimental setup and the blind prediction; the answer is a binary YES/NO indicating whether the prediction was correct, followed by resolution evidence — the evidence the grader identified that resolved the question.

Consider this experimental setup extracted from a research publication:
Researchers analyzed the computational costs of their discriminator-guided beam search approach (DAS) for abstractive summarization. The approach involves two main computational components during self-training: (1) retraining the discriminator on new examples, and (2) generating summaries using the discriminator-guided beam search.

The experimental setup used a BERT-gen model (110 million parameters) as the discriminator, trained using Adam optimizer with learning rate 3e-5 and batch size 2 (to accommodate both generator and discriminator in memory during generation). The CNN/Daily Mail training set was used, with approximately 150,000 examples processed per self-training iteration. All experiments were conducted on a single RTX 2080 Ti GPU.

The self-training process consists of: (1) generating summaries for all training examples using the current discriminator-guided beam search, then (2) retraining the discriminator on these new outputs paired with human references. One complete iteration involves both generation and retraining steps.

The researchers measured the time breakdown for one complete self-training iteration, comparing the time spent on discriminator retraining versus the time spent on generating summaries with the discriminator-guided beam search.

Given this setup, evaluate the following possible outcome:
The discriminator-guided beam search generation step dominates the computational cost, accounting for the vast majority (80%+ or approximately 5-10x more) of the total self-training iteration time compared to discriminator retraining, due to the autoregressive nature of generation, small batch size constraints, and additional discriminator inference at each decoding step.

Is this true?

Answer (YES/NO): NO